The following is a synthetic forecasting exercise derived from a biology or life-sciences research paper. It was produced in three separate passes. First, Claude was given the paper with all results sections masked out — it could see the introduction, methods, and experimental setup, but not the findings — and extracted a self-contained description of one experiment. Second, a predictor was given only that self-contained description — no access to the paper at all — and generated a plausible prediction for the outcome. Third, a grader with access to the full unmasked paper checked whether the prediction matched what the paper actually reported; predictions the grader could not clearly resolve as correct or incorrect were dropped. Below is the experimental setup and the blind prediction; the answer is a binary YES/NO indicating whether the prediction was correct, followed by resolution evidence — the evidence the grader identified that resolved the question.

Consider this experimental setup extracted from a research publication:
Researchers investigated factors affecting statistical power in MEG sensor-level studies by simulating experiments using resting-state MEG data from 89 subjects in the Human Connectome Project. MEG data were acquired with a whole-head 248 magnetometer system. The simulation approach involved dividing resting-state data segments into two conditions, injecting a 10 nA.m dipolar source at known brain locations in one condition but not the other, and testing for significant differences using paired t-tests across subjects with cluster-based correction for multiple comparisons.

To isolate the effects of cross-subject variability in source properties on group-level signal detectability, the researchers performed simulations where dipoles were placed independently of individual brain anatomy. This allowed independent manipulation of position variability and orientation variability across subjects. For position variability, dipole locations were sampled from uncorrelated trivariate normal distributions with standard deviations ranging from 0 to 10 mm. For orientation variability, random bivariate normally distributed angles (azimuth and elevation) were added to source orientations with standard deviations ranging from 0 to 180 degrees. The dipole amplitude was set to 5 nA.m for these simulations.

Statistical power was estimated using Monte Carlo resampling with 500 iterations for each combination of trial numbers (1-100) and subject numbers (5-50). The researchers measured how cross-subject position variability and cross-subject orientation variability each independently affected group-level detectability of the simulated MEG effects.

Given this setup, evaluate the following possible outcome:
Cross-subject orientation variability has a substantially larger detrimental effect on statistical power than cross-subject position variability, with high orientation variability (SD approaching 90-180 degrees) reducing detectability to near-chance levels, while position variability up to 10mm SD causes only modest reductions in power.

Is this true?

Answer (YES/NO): YES